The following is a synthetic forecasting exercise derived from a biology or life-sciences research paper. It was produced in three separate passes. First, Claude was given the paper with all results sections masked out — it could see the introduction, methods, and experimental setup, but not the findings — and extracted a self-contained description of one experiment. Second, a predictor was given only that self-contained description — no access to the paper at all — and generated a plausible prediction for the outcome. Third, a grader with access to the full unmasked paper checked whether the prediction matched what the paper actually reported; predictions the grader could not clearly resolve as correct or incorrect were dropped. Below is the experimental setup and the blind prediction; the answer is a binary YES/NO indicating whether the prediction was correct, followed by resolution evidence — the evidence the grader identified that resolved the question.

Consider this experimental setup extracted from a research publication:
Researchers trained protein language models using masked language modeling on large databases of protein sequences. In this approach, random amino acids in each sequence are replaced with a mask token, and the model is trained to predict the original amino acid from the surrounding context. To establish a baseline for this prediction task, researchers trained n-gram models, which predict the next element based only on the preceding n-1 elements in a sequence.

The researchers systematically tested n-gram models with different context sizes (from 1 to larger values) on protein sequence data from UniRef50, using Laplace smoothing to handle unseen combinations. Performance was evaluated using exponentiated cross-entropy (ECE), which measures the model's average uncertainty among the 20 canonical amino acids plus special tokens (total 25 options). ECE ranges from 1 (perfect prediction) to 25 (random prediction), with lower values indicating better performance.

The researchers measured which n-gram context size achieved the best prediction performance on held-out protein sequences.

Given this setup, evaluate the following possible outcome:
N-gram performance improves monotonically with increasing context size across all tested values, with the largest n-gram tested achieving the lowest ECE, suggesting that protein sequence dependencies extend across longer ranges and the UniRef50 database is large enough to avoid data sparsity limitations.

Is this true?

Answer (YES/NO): NO